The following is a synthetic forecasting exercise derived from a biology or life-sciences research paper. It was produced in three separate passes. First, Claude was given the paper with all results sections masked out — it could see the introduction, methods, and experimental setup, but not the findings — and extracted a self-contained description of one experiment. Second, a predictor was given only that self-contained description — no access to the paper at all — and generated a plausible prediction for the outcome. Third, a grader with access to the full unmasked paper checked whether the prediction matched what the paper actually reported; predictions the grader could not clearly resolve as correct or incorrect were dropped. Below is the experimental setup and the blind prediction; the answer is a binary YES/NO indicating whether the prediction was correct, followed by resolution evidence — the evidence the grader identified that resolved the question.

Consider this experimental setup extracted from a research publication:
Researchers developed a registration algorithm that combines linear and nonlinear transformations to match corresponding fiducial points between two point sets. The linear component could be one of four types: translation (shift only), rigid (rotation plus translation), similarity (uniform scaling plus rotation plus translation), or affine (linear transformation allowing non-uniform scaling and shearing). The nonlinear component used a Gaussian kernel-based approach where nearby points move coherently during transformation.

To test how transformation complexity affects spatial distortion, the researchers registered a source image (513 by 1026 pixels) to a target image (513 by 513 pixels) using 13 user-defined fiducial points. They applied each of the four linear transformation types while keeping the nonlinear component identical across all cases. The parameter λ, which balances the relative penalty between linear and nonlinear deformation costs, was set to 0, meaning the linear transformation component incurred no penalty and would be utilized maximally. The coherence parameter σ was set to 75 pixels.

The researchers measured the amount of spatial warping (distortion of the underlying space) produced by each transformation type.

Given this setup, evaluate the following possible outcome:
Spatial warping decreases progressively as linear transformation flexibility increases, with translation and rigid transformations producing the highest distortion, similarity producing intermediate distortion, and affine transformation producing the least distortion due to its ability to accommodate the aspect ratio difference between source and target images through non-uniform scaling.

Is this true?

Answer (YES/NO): NO